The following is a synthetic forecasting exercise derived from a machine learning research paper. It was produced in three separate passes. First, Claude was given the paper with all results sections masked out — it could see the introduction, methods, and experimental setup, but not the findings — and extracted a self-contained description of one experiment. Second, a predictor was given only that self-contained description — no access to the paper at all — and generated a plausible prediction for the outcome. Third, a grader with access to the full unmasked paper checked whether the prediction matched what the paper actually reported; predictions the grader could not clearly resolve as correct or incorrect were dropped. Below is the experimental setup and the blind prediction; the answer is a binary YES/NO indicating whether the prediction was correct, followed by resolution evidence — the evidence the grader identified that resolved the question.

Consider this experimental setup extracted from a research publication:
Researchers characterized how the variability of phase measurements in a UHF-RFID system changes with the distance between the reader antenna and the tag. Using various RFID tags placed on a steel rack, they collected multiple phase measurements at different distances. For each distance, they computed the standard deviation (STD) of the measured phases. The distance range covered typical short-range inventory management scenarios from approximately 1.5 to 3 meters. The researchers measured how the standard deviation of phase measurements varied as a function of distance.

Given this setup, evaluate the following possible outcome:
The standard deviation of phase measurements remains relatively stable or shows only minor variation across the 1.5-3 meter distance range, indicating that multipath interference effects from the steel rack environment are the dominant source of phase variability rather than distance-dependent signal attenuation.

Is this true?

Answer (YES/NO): NO